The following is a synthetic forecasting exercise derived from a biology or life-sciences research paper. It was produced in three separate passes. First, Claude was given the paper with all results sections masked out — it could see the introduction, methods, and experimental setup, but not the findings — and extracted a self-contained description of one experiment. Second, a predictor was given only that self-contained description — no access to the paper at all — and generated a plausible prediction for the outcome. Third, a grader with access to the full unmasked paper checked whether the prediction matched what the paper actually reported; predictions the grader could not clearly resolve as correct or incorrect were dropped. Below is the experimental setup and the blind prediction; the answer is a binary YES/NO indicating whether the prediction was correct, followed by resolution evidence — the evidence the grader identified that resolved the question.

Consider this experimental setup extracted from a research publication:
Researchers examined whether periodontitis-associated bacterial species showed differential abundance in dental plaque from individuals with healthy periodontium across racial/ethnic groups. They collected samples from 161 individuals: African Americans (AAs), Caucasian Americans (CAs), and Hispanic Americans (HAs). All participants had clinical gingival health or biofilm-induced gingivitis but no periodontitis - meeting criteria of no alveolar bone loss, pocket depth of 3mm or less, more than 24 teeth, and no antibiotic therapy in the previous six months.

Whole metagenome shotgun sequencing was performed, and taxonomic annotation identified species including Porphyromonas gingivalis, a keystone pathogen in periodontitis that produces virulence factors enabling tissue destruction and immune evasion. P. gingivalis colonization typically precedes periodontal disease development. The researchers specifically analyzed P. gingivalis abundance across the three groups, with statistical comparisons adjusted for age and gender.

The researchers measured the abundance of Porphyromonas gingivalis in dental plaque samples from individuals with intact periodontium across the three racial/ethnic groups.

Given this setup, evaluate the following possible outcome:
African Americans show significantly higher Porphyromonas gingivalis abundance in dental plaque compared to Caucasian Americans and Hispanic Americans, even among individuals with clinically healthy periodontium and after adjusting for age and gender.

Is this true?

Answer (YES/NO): NO